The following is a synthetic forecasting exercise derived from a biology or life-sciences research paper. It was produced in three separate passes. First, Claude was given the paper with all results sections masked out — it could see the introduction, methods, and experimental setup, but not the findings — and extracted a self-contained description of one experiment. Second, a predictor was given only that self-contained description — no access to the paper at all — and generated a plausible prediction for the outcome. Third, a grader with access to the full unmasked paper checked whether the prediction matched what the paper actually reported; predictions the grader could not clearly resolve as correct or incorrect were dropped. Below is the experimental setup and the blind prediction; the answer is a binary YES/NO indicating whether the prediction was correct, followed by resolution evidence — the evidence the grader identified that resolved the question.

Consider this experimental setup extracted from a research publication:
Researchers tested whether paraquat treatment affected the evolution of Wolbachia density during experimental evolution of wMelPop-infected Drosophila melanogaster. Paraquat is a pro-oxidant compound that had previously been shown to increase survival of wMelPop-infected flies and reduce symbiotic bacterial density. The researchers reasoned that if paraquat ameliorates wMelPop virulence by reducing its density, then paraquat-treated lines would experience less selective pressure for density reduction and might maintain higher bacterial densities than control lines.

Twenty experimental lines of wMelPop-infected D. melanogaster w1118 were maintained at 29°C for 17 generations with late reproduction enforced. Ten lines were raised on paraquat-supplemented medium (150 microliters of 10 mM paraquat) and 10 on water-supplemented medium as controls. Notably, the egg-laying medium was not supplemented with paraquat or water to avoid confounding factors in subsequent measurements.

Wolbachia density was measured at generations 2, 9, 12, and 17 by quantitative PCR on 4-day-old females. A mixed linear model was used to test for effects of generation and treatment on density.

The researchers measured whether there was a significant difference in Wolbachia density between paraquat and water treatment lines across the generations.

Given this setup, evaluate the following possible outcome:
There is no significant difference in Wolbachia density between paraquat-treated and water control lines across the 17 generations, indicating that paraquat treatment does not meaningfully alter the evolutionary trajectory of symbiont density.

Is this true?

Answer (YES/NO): YES